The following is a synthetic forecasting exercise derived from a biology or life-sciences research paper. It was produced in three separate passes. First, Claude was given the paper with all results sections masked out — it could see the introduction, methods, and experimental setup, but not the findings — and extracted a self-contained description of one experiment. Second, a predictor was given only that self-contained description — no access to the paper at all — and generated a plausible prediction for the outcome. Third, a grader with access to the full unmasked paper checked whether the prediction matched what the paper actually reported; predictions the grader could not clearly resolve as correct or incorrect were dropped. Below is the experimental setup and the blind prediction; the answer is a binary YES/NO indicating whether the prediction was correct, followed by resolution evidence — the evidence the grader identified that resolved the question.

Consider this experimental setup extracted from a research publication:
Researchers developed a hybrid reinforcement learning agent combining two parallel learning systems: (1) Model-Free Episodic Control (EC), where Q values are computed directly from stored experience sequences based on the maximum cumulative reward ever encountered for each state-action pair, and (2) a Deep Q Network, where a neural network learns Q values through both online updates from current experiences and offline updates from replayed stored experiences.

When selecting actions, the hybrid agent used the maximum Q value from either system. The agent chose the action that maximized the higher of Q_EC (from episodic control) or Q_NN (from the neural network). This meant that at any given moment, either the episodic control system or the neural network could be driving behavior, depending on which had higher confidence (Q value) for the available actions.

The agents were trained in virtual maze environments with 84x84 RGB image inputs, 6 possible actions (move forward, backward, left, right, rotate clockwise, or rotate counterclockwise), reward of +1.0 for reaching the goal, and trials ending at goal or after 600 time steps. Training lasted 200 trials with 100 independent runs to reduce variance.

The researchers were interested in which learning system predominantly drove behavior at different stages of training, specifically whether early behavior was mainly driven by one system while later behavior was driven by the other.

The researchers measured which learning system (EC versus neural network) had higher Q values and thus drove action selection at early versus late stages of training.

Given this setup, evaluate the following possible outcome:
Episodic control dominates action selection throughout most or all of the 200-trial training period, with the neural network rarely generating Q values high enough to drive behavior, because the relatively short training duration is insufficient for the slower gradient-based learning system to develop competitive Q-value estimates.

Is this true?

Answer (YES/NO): NO